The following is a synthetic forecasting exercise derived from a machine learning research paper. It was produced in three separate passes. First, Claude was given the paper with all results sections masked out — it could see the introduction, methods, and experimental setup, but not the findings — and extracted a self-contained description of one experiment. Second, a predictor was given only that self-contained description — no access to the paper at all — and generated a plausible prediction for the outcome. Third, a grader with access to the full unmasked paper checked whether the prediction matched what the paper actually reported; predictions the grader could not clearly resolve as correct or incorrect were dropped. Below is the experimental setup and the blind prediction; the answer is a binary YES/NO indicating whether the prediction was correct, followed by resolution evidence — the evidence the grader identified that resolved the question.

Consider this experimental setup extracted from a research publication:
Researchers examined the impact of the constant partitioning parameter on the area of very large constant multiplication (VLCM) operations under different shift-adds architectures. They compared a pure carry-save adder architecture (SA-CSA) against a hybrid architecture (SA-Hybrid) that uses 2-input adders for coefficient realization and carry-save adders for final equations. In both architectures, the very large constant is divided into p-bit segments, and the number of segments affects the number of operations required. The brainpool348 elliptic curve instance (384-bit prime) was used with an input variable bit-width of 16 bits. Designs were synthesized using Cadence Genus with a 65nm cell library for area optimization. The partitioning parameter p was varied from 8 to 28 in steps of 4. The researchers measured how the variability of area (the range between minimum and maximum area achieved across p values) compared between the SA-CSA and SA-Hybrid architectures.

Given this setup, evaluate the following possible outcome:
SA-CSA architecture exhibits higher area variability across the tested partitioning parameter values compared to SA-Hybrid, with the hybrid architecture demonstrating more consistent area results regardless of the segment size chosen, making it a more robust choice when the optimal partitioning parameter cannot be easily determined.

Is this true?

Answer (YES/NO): YES